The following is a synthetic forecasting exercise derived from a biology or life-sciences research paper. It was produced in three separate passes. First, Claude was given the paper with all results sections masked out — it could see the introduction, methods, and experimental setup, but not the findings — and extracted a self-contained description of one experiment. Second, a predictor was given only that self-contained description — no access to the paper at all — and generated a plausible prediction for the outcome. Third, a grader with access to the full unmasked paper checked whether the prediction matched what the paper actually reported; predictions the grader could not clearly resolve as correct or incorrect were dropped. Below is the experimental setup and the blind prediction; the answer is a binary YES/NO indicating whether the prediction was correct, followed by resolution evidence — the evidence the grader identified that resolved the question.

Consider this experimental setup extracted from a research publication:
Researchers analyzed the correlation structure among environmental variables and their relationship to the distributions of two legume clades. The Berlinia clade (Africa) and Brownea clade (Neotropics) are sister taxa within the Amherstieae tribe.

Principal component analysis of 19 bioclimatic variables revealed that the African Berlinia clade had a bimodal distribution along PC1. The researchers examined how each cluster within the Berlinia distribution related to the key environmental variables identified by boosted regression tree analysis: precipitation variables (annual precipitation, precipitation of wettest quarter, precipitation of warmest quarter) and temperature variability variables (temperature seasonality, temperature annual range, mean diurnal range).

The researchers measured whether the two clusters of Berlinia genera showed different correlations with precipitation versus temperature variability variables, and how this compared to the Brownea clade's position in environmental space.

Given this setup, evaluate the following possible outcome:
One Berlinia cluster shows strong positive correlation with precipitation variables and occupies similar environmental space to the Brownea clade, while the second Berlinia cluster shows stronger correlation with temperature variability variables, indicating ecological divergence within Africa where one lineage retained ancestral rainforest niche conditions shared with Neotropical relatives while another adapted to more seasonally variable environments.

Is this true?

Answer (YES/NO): YES